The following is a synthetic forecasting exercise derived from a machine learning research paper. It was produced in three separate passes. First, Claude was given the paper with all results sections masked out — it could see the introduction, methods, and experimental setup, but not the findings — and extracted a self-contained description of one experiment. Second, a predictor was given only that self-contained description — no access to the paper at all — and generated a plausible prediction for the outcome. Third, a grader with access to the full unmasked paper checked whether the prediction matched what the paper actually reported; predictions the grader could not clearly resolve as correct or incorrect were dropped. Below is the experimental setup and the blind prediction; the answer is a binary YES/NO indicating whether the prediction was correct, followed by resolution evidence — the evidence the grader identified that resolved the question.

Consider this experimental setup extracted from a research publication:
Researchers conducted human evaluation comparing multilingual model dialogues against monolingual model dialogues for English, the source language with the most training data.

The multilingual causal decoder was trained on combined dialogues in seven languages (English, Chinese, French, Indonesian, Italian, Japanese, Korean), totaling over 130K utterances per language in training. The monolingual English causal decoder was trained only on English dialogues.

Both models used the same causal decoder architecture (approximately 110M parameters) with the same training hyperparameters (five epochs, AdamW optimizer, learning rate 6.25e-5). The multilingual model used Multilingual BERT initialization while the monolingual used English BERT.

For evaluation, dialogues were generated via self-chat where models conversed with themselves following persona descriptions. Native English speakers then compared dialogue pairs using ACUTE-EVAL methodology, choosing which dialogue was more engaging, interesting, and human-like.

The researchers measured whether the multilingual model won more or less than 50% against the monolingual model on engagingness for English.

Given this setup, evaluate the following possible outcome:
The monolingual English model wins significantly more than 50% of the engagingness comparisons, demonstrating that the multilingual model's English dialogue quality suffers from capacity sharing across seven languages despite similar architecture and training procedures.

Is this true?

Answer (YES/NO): NO